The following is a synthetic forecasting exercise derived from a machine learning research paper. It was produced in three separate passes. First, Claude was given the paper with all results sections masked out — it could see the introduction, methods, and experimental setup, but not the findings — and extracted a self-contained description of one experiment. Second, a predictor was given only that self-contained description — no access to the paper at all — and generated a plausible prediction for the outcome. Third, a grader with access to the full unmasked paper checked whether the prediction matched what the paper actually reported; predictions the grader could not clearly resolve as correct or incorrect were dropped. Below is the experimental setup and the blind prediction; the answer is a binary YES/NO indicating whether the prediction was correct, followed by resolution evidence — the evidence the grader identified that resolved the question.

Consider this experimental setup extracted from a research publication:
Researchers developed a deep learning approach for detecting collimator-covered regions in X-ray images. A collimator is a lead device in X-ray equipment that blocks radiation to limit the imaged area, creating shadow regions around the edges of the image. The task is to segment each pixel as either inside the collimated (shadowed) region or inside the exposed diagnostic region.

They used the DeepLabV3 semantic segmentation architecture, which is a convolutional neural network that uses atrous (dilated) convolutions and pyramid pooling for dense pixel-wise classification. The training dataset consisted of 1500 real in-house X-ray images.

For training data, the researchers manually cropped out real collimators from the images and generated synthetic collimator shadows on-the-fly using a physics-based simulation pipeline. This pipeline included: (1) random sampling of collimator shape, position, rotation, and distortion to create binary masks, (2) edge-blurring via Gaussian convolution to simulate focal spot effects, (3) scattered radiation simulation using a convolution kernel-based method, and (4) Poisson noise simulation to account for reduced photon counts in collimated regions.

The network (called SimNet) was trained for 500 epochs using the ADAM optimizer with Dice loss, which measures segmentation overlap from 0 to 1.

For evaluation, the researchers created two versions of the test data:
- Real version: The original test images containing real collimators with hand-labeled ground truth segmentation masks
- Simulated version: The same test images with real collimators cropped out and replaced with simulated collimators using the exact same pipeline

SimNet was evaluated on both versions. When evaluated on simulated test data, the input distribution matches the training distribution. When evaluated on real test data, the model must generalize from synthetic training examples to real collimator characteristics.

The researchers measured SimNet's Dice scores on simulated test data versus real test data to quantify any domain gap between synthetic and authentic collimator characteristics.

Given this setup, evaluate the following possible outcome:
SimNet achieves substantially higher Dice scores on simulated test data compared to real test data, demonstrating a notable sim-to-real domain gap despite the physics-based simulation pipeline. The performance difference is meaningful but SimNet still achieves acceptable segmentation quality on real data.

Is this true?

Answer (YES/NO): NO